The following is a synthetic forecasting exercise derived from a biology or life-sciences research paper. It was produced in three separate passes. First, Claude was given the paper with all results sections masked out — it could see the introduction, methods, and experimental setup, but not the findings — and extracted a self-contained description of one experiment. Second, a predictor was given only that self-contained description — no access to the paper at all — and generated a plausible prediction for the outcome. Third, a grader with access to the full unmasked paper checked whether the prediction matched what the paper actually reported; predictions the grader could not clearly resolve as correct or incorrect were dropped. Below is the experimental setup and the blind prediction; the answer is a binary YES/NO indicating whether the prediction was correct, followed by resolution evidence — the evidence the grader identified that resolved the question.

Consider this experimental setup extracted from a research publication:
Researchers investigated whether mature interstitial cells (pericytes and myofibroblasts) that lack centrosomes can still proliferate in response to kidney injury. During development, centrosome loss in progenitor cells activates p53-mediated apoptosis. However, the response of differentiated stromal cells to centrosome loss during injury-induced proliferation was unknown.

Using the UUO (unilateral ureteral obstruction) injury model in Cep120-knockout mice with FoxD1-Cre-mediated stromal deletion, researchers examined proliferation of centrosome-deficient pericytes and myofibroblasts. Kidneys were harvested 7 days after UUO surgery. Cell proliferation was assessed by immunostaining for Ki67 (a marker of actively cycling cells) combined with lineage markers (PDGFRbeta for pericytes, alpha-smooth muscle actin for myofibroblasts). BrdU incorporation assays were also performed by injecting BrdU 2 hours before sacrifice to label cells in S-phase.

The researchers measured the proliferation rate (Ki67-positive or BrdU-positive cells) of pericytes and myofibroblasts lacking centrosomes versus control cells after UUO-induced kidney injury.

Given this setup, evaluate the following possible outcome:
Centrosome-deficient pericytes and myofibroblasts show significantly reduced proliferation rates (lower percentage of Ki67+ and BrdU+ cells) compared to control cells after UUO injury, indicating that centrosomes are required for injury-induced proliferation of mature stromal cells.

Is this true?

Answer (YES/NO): NO